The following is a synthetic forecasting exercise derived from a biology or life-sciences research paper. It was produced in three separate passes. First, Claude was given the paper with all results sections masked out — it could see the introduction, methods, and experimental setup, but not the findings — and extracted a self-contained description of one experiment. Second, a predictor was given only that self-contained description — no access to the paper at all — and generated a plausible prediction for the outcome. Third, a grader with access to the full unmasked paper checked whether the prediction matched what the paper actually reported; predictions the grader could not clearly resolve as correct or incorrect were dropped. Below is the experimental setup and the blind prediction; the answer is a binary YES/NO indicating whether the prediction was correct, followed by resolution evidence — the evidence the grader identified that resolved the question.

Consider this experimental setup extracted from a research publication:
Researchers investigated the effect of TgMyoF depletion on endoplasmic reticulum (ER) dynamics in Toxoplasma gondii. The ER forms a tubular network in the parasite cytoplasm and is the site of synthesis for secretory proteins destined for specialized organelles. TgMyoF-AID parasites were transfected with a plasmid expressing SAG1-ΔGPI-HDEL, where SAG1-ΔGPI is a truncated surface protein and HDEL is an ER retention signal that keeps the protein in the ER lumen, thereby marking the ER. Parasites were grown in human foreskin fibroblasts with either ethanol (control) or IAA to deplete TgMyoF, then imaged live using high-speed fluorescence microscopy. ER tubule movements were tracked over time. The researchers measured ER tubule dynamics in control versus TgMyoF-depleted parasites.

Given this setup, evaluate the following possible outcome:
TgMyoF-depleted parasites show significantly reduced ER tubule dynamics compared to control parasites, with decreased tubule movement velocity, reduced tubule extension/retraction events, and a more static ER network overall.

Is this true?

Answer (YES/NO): NO